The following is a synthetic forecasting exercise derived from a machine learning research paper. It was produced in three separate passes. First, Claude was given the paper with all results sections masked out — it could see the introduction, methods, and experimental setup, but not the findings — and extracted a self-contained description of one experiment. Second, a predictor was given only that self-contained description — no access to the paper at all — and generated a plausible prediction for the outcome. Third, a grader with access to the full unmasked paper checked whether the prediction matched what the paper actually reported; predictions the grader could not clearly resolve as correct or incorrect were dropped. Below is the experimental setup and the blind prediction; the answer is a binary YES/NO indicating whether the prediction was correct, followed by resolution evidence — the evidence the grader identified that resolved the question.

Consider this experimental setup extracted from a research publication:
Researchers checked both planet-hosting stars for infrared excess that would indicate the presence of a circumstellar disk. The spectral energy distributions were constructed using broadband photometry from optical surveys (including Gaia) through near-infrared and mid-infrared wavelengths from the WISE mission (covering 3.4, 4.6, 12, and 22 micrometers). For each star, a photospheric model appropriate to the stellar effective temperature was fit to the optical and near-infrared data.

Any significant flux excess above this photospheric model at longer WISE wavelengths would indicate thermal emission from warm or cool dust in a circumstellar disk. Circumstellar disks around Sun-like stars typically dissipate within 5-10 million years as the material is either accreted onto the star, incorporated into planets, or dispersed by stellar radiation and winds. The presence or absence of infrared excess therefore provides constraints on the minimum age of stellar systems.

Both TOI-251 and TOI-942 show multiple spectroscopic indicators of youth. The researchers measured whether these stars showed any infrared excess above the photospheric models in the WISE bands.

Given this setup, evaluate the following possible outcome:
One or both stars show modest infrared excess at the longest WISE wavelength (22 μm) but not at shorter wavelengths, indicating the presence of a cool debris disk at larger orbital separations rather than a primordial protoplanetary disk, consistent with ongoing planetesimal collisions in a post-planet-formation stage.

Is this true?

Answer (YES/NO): NO